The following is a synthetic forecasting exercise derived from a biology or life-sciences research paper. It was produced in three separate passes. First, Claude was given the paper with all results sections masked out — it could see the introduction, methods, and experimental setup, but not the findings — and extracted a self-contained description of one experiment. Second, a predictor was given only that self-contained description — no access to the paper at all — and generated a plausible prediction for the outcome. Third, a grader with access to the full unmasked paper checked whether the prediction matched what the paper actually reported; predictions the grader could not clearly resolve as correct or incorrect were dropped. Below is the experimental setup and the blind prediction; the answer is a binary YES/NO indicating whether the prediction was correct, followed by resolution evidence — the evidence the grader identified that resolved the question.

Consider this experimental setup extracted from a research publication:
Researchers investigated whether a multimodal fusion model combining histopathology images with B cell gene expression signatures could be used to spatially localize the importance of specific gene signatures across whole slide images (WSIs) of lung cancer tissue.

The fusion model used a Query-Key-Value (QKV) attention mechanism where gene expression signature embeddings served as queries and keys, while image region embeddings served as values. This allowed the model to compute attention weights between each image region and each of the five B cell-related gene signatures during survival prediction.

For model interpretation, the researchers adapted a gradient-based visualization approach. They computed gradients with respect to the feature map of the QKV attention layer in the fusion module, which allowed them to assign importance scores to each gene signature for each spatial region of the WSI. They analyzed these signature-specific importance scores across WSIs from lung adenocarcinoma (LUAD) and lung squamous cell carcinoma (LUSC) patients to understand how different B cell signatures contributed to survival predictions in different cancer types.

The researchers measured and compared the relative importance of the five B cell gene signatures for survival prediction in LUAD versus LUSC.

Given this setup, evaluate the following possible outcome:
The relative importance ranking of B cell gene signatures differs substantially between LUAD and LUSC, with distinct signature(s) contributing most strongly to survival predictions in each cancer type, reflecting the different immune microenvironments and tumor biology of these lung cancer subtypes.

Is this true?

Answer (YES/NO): YES